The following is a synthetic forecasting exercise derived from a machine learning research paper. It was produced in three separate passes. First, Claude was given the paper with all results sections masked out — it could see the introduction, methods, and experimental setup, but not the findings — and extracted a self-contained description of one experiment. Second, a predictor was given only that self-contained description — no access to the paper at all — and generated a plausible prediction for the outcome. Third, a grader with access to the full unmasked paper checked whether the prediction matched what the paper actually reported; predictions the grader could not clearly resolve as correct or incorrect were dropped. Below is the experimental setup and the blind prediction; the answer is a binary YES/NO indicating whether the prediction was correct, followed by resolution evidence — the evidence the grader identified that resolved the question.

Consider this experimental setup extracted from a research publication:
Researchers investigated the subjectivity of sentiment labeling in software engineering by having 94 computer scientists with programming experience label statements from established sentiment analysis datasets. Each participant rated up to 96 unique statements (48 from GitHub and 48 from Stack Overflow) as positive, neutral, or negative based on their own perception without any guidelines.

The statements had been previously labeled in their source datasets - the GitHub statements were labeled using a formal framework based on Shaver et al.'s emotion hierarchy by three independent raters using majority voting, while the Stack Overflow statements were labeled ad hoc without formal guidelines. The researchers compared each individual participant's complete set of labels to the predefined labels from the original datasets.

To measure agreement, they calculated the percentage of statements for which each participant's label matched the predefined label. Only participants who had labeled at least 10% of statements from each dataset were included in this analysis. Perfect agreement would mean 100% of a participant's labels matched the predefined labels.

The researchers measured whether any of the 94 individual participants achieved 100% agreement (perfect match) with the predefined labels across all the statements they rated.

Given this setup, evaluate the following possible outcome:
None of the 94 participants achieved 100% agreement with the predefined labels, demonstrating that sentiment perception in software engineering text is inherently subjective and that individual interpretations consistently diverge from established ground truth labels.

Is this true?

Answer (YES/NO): YES